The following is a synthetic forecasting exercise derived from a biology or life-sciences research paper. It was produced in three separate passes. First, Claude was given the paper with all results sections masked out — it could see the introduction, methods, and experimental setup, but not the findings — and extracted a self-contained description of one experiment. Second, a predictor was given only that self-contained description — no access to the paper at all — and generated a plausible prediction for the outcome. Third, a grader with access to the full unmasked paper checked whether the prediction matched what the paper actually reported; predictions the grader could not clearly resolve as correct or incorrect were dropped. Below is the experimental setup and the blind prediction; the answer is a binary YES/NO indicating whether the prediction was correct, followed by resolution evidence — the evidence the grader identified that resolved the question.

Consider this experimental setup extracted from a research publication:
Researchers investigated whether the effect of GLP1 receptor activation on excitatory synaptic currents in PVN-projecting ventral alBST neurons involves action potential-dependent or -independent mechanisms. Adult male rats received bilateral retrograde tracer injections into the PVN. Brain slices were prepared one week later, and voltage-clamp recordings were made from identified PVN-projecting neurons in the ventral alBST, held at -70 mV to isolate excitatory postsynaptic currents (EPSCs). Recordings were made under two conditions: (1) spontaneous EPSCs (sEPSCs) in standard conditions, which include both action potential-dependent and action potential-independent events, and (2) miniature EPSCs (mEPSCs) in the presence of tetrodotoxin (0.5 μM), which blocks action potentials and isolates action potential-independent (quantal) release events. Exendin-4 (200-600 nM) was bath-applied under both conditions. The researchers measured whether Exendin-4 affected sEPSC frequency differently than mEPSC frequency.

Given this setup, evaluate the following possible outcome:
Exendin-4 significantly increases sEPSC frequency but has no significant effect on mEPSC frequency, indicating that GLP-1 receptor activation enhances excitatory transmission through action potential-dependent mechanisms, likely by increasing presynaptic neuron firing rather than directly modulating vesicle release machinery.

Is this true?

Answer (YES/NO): YES